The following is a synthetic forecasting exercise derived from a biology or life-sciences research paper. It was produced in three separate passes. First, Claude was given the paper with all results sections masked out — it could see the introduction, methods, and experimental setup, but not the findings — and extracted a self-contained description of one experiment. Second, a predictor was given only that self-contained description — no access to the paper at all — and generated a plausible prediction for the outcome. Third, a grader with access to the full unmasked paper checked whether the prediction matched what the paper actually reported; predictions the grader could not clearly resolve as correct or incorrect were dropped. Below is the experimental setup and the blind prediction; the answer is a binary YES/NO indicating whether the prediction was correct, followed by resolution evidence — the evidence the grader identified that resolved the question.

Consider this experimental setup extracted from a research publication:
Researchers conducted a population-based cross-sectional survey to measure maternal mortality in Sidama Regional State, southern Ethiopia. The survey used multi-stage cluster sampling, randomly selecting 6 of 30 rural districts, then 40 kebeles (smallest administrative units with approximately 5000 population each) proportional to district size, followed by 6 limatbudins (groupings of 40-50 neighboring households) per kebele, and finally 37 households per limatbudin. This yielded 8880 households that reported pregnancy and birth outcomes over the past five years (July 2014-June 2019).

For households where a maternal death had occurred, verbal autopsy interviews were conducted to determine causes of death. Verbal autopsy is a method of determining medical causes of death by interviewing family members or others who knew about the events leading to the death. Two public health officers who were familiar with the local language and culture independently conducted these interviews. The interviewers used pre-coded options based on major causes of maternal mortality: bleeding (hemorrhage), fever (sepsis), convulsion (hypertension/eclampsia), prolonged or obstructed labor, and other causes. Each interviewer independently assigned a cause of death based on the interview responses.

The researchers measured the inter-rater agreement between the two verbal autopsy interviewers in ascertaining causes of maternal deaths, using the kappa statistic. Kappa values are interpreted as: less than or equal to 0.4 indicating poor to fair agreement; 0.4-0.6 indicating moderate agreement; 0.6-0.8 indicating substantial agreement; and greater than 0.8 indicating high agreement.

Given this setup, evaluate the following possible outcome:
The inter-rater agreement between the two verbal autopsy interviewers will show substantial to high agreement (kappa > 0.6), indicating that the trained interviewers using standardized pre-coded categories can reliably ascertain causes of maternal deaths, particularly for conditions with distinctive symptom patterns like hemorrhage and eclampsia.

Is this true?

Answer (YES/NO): YES